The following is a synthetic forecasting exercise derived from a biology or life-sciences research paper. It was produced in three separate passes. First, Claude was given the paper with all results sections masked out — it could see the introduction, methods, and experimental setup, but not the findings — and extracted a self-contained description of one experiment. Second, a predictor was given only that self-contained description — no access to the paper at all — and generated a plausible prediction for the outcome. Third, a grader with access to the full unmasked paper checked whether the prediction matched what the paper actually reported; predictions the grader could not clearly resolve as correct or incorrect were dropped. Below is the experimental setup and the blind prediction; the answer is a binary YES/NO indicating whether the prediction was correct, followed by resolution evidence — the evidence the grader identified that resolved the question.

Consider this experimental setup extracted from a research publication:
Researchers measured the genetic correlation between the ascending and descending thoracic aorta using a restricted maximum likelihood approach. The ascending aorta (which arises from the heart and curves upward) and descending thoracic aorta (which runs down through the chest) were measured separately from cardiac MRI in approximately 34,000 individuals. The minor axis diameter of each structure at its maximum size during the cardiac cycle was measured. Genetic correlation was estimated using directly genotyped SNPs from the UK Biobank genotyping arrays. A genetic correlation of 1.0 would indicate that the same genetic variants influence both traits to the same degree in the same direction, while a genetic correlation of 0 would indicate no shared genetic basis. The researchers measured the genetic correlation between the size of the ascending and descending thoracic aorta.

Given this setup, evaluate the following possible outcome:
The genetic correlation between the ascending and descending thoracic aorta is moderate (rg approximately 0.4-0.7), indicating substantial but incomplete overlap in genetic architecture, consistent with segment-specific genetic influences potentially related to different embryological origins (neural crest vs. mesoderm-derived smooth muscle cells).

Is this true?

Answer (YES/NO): YES